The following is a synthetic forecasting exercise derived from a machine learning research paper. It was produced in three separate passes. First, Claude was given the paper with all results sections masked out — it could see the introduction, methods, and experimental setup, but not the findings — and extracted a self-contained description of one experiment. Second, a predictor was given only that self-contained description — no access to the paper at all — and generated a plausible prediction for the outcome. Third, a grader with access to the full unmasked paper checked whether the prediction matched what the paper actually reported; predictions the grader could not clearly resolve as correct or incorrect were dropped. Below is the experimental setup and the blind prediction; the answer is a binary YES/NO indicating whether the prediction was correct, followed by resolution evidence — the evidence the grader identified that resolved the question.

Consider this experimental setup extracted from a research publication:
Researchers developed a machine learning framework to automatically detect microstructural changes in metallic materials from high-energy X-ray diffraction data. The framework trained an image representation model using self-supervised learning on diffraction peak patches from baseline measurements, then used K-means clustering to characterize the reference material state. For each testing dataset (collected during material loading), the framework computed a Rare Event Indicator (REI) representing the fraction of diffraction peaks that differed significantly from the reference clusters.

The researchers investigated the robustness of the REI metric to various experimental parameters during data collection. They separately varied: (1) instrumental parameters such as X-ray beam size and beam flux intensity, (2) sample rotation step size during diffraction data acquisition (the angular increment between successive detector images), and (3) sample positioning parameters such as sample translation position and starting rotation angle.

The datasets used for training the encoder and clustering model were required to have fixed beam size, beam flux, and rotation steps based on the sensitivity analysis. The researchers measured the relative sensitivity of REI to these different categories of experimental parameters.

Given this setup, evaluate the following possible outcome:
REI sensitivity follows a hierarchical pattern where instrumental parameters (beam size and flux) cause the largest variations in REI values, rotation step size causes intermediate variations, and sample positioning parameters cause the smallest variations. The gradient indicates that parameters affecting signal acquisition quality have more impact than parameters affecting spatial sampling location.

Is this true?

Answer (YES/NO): YES